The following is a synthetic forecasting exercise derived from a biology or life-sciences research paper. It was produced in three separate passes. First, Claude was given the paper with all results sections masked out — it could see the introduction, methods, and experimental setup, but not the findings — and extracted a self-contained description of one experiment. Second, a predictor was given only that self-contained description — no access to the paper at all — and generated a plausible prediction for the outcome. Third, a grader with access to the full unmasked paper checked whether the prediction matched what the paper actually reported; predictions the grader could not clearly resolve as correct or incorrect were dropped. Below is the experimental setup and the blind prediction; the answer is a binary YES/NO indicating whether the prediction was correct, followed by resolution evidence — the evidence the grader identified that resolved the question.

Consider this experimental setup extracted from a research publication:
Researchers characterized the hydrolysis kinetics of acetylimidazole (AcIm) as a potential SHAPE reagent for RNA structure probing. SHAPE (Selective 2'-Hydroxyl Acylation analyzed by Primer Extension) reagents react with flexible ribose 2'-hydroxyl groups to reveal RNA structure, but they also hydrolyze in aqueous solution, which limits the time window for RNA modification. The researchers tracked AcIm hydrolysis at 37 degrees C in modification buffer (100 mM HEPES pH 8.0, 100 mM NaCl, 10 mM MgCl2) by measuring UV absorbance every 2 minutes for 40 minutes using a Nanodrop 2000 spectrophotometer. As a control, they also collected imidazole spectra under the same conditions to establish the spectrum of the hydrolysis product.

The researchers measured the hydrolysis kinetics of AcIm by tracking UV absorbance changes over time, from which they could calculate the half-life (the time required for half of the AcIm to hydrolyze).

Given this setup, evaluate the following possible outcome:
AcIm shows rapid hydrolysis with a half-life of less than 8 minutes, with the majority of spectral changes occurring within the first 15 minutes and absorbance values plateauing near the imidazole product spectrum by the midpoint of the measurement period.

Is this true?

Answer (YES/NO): YES